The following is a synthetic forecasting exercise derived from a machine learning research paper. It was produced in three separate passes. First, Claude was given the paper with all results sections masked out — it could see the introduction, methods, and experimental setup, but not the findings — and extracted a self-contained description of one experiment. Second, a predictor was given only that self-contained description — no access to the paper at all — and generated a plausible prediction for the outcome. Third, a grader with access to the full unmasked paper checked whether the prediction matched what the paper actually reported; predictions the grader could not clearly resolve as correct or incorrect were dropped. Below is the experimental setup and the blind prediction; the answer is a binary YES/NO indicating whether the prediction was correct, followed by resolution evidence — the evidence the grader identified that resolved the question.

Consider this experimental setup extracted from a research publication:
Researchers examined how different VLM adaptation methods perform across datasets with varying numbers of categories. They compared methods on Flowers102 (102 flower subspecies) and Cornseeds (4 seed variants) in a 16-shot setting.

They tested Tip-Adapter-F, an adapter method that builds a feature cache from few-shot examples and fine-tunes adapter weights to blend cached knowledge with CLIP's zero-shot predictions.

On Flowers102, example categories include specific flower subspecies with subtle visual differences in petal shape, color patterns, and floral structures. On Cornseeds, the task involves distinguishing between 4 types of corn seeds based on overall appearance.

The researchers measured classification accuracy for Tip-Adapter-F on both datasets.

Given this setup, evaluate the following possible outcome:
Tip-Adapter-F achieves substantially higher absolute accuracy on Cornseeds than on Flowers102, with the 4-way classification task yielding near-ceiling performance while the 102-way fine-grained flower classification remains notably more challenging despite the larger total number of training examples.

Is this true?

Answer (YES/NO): NO